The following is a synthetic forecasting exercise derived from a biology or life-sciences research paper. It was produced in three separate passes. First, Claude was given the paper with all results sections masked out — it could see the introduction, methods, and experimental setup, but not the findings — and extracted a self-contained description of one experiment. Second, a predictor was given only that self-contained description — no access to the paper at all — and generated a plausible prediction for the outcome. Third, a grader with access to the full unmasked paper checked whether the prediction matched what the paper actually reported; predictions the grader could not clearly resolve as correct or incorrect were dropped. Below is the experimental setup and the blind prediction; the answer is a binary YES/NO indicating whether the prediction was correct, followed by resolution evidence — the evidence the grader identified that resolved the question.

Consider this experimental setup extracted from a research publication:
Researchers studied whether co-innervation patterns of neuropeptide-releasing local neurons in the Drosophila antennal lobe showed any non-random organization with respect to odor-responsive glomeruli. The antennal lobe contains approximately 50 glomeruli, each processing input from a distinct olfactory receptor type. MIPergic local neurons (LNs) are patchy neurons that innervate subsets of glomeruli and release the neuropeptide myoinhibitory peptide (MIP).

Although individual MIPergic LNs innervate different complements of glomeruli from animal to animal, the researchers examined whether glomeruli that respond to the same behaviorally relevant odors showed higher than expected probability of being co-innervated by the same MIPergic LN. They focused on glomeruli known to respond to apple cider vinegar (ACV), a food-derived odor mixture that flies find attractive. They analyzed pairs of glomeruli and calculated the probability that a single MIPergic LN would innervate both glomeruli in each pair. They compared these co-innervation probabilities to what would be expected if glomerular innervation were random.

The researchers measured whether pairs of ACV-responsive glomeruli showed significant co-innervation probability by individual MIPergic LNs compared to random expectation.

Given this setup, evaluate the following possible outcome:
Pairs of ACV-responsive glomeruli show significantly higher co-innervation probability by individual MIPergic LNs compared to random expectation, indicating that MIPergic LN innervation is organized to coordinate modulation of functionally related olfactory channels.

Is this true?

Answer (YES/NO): YES